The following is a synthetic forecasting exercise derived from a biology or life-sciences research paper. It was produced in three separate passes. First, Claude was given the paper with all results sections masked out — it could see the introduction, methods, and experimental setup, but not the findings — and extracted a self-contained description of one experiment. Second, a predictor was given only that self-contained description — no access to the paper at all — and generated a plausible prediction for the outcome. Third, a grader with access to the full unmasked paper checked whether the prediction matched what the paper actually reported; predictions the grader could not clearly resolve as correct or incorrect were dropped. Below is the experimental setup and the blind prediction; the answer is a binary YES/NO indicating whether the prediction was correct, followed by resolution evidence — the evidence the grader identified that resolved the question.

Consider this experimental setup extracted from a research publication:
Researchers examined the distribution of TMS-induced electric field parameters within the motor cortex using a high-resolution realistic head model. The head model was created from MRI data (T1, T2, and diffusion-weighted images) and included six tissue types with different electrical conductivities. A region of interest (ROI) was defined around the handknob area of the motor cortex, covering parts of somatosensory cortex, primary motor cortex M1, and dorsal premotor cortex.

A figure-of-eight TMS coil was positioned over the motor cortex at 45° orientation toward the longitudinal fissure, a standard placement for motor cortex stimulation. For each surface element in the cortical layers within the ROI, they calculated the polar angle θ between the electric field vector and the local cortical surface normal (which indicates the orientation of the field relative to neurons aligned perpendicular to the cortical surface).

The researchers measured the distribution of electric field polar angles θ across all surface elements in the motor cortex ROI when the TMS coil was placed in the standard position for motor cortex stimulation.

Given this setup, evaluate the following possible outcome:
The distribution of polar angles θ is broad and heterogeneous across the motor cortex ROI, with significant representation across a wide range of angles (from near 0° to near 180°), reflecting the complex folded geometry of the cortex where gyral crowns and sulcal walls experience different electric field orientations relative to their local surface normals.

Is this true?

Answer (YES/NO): YES